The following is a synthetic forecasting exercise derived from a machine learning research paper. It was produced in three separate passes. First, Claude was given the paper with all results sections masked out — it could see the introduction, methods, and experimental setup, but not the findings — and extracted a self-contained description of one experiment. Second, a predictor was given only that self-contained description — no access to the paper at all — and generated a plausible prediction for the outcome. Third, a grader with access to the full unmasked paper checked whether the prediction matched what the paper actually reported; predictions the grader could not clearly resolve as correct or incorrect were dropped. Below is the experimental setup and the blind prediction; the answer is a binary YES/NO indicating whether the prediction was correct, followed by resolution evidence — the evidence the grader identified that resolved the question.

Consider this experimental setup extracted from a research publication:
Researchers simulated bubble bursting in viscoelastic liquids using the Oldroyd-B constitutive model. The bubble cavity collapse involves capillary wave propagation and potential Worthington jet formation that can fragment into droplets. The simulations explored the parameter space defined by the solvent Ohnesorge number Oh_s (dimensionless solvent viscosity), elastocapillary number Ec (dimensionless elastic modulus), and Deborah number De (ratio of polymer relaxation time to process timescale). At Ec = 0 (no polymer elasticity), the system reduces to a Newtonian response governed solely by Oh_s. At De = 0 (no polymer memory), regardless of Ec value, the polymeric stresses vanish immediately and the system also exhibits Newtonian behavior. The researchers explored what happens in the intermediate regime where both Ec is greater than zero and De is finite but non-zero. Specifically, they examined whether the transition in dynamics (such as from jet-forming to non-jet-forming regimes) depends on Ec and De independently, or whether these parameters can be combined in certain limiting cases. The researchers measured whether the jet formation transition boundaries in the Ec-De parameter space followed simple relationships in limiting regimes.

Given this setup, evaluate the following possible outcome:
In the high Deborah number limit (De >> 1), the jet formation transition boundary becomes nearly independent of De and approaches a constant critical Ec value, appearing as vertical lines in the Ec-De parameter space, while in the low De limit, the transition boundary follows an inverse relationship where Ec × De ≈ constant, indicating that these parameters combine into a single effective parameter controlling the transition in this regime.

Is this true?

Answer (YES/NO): YES